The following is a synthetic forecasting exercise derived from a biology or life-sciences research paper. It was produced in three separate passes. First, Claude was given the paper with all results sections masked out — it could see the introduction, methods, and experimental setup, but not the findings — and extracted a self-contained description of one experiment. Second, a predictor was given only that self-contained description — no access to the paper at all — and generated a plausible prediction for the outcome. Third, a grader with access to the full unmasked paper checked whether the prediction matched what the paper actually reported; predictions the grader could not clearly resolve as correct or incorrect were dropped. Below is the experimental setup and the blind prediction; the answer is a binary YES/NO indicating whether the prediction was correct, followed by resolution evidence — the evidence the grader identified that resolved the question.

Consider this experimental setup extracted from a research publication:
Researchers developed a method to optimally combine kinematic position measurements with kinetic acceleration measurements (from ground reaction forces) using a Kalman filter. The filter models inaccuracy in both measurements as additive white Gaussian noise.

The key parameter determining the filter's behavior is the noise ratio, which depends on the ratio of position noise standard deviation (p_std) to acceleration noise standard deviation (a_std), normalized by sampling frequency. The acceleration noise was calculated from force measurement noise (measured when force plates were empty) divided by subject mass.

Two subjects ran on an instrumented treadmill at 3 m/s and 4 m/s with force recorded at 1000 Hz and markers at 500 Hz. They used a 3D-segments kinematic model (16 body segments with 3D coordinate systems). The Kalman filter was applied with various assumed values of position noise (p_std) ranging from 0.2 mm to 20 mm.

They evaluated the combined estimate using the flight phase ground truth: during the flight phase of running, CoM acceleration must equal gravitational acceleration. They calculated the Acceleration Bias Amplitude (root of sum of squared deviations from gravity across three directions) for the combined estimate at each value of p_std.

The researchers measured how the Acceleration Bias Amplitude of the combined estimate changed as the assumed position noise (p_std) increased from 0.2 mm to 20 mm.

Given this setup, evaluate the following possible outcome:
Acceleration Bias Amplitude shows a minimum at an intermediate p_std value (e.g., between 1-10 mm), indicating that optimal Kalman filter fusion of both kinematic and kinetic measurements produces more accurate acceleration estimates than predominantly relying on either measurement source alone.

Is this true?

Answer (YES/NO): NO